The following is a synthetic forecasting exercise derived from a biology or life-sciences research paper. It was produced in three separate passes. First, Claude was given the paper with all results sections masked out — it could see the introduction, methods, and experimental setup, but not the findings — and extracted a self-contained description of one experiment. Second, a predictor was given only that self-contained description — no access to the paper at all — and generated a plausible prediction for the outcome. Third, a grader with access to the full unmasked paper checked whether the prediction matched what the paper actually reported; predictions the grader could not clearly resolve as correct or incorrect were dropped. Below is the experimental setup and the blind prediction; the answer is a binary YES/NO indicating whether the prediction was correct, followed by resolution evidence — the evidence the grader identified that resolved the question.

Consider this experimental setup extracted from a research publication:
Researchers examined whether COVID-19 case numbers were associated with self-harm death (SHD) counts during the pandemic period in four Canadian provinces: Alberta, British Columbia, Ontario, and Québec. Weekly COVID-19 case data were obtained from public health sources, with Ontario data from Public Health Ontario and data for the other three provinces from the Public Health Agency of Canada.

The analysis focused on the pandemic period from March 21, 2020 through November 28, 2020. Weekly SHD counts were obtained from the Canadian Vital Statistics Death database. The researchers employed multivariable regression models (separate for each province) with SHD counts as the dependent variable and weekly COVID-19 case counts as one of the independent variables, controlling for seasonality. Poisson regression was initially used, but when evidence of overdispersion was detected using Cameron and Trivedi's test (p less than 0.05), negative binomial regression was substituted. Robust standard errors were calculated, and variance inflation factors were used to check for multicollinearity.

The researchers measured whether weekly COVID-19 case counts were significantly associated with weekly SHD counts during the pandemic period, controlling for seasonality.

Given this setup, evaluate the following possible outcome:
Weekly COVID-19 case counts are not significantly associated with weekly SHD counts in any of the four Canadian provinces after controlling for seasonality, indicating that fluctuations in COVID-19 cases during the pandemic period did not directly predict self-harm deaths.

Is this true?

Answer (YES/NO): YES